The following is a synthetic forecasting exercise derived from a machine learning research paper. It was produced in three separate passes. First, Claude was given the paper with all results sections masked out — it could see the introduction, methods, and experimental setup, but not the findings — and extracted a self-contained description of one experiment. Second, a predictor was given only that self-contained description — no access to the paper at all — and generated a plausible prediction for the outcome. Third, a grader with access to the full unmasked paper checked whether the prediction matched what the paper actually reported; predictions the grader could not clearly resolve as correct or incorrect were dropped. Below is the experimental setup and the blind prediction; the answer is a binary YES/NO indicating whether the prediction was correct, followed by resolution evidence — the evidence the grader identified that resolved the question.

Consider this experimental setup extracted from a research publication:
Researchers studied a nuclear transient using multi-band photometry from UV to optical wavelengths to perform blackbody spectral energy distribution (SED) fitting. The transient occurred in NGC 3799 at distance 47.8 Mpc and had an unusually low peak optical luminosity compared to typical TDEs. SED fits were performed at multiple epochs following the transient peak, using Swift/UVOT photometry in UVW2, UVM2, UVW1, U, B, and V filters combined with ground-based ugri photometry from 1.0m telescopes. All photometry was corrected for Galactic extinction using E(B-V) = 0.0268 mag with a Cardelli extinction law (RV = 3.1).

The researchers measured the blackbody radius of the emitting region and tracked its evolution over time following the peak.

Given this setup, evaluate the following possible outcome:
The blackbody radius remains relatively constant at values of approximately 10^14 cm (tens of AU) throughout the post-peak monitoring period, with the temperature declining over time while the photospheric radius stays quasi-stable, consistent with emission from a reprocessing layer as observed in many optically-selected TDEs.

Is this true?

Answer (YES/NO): NO